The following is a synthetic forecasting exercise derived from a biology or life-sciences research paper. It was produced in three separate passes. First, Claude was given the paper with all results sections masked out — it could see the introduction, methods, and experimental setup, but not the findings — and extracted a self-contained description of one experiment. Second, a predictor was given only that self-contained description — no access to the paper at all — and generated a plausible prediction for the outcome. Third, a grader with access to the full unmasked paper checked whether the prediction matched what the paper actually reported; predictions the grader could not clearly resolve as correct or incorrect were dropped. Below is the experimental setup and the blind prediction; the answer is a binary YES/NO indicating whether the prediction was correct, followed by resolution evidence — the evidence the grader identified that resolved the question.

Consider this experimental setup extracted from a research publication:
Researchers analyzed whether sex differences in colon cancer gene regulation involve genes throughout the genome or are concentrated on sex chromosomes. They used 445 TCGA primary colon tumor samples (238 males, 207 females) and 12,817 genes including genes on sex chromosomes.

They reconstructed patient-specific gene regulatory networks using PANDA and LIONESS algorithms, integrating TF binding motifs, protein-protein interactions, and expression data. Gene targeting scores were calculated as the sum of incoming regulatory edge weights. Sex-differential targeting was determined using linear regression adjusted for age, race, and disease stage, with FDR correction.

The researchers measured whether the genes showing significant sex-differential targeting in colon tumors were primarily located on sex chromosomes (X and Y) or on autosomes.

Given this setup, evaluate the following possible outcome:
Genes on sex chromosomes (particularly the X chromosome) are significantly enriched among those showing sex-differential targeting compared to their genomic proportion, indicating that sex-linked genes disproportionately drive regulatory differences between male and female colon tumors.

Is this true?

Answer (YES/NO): NO